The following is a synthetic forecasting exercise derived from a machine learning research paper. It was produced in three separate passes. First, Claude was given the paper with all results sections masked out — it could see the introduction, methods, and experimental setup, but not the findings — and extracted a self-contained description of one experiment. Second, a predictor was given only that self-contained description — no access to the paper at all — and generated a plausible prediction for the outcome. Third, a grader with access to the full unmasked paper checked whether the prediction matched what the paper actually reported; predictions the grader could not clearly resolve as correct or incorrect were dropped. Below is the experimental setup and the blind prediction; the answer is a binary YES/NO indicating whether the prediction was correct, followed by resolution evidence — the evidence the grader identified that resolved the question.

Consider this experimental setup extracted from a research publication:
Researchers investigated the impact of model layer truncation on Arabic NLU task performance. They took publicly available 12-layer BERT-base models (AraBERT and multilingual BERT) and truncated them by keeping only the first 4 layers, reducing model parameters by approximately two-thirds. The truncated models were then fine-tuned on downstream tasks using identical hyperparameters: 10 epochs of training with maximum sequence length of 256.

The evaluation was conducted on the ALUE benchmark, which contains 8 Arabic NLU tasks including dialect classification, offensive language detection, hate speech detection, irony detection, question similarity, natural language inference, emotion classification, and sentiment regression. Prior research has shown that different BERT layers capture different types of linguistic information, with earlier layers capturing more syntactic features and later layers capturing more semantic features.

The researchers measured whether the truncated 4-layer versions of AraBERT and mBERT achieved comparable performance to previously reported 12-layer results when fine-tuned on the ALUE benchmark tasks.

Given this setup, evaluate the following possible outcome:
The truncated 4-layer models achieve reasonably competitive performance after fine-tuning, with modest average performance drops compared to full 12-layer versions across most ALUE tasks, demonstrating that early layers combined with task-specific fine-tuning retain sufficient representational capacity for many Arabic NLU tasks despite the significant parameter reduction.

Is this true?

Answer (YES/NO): YES